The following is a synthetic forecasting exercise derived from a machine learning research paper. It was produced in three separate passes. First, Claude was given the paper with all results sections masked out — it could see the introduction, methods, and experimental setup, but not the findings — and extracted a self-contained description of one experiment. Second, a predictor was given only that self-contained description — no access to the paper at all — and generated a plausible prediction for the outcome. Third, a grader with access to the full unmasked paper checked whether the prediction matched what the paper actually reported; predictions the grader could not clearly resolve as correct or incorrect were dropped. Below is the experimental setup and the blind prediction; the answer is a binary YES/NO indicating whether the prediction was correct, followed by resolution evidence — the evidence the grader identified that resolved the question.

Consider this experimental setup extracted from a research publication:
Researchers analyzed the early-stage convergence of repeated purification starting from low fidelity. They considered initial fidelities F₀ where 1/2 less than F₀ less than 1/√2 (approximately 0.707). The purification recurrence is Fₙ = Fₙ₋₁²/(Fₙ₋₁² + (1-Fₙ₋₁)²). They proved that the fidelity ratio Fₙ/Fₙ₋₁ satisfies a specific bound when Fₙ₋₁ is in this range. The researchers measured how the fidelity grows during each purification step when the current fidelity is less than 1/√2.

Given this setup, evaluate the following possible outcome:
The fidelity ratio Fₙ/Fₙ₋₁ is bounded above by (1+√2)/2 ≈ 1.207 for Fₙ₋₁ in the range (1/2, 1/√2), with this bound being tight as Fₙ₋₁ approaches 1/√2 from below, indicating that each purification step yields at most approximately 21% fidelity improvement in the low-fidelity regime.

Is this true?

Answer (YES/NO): NO